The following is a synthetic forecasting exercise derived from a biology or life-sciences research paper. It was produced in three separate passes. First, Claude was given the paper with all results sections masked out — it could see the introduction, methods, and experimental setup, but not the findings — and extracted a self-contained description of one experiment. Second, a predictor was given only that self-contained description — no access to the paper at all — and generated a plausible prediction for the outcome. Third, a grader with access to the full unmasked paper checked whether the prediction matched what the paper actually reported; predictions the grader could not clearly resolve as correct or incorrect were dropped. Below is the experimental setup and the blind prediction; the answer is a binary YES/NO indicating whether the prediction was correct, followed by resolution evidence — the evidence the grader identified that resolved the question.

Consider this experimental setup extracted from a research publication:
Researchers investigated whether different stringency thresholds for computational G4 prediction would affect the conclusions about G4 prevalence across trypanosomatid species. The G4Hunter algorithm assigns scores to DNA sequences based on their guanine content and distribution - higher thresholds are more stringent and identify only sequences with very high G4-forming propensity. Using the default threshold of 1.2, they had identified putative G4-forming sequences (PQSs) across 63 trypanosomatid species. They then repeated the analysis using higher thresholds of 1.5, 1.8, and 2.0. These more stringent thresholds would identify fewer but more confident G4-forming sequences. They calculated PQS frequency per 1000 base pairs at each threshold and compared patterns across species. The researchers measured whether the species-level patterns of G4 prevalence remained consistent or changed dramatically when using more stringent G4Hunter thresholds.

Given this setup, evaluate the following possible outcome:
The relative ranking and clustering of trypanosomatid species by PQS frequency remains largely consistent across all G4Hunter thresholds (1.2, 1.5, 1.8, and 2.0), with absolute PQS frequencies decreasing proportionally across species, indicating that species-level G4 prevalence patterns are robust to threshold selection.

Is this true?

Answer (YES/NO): NO